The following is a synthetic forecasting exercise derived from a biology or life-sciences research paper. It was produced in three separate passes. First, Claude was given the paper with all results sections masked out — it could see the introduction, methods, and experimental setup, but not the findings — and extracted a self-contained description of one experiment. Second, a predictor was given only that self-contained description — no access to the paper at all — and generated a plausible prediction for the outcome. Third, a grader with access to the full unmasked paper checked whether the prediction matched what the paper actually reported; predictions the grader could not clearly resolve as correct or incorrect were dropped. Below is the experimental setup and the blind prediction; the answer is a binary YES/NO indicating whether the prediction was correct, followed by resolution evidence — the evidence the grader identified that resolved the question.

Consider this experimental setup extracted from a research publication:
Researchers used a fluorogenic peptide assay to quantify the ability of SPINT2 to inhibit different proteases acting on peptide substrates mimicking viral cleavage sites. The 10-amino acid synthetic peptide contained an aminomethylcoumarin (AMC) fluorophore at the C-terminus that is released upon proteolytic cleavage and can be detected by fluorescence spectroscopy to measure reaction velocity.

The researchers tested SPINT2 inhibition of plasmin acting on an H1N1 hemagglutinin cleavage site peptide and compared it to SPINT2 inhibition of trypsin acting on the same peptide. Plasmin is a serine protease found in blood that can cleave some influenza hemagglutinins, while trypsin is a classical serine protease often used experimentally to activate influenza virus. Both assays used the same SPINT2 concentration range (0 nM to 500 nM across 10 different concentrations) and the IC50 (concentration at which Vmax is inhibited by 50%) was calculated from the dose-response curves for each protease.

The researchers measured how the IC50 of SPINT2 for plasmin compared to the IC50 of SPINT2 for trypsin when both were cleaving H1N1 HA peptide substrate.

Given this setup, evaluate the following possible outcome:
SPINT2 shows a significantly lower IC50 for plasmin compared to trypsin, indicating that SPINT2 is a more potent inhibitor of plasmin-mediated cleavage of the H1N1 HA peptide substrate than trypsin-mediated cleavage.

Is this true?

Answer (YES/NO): NO